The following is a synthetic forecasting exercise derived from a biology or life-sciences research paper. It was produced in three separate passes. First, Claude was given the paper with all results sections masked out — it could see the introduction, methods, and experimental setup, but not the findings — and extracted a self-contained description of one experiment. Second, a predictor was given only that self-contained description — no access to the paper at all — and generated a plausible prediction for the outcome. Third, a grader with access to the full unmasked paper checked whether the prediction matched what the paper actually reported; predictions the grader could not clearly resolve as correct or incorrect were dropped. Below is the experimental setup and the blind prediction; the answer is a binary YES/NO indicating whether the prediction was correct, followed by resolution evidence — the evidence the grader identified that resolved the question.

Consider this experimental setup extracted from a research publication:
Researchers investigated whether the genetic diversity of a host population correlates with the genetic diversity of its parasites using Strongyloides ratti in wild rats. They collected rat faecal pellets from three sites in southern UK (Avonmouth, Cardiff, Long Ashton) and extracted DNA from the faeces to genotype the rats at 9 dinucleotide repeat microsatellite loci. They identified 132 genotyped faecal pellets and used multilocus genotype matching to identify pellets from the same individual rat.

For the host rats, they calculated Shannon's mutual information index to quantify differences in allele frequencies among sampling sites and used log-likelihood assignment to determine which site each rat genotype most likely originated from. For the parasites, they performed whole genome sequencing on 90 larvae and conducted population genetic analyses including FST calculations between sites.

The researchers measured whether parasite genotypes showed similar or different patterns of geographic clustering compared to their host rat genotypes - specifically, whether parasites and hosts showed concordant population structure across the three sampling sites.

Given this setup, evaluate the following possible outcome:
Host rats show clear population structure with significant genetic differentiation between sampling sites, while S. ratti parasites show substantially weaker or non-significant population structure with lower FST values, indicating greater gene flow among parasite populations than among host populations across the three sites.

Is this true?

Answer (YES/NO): YES